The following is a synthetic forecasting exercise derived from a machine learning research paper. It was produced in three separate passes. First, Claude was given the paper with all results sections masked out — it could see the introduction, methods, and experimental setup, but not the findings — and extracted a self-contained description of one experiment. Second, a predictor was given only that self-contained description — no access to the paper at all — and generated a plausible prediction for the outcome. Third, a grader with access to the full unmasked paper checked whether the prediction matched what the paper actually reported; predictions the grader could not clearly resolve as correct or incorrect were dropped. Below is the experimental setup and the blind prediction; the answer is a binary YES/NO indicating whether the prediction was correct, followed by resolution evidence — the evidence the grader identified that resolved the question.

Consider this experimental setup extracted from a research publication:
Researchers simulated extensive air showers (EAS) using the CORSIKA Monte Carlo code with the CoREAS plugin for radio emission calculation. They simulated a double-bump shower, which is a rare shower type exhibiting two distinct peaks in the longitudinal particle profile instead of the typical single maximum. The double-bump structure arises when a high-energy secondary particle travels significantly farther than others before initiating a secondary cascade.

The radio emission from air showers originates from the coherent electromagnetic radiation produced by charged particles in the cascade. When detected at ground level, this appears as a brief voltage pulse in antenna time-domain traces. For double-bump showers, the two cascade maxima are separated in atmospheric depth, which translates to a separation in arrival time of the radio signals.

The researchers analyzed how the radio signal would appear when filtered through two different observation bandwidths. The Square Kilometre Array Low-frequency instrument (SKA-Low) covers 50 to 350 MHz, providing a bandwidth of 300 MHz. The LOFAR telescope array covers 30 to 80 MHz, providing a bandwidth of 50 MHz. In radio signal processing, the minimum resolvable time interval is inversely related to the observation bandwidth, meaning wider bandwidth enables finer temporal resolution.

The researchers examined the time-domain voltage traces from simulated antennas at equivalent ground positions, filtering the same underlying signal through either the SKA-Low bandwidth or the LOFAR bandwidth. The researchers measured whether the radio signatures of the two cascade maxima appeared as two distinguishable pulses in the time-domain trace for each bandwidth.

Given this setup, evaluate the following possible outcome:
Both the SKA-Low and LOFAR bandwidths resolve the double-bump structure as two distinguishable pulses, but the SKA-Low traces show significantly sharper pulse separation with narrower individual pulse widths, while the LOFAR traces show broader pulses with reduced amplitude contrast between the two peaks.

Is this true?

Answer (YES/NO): NO